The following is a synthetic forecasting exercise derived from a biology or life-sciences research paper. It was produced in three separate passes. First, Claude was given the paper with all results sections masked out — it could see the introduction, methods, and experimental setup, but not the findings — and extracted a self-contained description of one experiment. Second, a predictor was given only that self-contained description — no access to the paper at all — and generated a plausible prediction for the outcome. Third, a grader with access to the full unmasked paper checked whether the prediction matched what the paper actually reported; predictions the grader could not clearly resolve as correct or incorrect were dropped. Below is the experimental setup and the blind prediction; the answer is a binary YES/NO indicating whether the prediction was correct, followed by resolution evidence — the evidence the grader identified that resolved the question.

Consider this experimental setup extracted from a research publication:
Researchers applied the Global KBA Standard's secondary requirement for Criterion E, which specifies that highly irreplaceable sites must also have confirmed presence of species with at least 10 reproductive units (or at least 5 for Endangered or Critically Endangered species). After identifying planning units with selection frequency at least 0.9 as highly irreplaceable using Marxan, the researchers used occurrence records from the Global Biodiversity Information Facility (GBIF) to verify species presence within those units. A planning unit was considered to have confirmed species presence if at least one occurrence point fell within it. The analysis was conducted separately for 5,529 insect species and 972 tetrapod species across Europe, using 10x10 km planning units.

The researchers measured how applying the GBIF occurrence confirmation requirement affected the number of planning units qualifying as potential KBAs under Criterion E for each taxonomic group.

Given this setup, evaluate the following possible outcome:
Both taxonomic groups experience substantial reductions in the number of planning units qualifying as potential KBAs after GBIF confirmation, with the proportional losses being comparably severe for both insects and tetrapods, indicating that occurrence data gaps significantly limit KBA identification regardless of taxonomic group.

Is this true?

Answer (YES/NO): NO